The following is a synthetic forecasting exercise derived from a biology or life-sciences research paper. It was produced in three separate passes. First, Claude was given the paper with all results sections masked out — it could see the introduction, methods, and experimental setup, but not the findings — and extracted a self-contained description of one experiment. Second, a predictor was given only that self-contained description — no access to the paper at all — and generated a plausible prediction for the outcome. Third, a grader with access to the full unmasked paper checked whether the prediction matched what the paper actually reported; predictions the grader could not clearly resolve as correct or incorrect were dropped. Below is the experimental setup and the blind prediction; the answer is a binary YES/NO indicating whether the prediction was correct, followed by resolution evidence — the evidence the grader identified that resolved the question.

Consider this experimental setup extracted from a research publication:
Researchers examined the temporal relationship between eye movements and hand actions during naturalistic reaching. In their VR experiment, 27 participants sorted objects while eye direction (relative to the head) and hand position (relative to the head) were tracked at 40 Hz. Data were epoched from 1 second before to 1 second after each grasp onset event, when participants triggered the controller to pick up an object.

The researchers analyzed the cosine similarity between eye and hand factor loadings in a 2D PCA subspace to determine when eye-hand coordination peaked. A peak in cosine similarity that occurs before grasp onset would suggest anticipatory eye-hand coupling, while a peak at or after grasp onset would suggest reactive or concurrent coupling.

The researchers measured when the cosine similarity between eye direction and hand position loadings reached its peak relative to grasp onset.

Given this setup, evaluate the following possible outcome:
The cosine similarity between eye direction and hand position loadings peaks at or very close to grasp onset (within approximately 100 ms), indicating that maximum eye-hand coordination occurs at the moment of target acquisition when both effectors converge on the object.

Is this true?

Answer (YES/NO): YES